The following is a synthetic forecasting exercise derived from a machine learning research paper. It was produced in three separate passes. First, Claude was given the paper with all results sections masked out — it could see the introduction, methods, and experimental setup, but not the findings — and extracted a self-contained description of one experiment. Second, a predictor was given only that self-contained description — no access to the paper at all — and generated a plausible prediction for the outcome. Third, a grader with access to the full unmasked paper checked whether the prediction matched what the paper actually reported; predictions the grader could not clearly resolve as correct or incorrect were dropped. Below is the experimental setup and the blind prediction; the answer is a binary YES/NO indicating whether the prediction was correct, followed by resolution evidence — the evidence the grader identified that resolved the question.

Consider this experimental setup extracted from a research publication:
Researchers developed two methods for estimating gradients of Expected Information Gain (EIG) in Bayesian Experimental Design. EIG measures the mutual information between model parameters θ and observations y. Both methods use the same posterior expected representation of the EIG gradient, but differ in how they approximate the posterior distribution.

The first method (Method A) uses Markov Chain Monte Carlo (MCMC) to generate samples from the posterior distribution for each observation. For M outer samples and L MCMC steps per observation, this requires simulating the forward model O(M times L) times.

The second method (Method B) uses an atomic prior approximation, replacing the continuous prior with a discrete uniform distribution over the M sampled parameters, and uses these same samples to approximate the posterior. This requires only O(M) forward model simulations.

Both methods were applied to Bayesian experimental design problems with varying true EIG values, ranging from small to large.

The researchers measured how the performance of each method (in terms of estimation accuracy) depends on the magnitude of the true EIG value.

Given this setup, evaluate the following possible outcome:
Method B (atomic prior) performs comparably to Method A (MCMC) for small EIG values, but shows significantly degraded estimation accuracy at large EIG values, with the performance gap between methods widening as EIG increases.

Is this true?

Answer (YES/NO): YES